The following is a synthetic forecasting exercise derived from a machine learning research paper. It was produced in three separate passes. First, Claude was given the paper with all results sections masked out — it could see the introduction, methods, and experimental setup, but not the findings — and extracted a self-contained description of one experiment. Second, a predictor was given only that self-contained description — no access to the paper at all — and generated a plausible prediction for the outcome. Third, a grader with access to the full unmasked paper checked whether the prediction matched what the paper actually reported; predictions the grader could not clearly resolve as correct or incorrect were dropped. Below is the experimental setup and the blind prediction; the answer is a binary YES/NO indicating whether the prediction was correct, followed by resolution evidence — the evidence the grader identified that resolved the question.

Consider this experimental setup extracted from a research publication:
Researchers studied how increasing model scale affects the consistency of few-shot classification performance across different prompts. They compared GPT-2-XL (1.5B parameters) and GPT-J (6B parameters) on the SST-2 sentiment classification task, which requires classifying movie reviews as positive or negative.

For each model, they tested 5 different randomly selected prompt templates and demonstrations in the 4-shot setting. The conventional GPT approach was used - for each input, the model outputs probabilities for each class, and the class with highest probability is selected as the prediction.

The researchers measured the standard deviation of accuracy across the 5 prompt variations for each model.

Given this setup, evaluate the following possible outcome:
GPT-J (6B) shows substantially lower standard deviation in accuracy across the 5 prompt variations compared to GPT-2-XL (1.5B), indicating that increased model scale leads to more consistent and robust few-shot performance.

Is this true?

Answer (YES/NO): YES